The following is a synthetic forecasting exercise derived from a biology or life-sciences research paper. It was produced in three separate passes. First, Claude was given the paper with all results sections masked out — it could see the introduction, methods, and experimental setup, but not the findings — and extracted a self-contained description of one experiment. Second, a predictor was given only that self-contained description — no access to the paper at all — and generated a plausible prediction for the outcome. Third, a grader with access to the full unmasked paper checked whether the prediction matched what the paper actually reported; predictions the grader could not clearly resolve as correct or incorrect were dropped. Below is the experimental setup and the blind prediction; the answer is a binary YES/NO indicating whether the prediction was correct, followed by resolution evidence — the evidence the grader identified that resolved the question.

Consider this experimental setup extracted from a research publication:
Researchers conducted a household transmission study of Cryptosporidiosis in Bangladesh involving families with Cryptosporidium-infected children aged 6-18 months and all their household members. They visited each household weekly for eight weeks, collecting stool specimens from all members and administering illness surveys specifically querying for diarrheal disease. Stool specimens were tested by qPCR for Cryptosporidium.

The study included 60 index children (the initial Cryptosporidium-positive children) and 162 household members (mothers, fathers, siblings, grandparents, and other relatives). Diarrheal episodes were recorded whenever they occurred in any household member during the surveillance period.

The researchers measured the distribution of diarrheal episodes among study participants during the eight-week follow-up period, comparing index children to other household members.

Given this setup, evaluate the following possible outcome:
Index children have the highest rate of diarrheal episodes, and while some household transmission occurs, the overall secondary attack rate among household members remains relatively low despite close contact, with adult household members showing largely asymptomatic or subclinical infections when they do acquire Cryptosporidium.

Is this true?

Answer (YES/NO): NO